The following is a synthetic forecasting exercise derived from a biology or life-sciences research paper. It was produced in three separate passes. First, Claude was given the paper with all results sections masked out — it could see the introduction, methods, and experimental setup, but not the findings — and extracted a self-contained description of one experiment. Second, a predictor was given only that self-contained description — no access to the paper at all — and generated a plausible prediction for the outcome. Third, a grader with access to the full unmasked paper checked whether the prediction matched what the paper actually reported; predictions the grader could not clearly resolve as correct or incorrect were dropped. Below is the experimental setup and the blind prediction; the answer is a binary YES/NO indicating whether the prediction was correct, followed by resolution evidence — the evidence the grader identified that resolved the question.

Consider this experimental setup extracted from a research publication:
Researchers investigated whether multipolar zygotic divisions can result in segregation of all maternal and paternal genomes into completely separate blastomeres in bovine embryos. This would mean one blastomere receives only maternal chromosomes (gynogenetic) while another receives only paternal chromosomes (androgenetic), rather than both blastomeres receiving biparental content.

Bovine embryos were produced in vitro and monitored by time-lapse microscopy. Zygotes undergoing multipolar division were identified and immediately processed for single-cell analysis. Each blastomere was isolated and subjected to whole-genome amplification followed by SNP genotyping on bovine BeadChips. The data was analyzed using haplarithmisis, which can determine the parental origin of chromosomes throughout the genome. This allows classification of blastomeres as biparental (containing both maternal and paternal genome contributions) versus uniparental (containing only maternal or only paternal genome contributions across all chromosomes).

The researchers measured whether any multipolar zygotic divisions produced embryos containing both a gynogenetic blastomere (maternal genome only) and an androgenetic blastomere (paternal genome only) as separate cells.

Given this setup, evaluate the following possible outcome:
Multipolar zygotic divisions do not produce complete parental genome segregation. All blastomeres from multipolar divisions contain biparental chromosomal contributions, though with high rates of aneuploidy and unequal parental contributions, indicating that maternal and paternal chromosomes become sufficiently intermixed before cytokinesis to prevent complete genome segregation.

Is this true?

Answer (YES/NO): NO